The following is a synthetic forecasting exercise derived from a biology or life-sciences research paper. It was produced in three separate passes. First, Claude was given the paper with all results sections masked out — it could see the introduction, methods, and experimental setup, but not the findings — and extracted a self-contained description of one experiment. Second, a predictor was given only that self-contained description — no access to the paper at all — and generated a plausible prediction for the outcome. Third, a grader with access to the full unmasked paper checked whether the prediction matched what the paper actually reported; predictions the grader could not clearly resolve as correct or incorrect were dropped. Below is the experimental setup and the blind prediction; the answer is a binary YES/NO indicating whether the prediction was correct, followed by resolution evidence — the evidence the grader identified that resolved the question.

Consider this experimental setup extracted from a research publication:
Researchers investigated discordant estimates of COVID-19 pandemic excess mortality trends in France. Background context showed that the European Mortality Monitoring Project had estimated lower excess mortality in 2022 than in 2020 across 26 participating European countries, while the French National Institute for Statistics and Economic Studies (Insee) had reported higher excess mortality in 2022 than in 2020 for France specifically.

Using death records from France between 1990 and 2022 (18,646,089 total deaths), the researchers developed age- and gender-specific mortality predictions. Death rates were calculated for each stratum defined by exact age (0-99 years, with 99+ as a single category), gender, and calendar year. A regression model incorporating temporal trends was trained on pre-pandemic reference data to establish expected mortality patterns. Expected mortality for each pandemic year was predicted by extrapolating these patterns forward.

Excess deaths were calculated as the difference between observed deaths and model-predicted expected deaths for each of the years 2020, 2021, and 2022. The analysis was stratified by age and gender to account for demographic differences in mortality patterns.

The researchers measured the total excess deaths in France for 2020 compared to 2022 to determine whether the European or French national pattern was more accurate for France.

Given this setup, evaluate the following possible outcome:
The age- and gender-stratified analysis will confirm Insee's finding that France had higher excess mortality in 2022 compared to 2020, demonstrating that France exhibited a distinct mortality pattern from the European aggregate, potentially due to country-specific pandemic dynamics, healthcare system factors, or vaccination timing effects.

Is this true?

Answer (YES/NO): YES